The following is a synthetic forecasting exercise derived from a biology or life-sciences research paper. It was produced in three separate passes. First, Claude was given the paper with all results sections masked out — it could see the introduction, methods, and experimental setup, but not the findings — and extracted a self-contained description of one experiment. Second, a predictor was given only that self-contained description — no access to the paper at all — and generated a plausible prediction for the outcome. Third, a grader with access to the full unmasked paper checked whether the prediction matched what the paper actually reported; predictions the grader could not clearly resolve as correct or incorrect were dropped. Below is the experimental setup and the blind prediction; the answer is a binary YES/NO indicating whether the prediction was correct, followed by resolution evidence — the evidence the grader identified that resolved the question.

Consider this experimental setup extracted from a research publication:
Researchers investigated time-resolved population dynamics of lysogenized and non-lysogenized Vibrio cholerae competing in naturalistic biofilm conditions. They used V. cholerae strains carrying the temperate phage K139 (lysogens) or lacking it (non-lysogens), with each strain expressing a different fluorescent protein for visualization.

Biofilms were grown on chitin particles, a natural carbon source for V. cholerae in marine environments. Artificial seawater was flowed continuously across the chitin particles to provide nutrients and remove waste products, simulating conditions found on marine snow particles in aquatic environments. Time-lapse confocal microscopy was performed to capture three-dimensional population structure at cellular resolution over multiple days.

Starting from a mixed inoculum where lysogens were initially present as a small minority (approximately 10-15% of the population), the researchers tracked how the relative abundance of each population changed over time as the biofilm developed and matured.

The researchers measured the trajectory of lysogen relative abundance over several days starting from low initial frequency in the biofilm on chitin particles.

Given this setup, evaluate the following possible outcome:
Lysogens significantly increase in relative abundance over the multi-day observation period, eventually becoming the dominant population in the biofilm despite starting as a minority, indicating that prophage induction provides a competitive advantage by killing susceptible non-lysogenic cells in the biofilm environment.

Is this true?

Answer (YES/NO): YES